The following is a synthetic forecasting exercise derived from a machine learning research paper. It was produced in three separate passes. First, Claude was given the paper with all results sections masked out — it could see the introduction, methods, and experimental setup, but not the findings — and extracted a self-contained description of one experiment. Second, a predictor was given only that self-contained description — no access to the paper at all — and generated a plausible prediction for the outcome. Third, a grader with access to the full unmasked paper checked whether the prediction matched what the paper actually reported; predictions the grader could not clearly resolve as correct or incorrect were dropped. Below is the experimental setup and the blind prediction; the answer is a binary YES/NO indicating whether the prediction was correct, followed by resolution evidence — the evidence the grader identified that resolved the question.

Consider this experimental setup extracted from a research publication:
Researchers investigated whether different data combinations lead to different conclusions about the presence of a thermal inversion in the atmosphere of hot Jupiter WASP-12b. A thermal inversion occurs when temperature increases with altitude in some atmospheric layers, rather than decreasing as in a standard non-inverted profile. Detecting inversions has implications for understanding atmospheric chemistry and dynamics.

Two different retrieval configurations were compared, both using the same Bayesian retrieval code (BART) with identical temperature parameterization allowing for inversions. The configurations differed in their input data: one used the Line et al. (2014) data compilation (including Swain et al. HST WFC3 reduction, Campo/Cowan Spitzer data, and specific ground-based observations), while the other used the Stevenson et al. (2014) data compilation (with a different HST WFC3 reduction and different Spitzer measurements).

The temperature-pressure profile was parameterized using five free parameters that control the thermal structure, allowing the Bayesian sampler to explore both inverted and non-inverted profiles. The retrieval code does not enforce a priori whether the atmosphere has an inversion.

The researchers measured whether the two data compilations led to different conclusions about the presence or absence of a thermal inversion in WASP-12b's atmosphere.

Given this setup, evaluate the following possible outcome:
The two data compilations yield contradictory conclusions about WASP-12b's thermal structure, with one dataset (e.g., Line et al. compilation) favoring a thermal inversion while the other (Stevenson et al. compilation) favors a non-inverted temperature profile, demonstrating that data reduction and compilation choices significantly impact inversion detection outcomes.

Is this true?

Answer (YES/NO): YES